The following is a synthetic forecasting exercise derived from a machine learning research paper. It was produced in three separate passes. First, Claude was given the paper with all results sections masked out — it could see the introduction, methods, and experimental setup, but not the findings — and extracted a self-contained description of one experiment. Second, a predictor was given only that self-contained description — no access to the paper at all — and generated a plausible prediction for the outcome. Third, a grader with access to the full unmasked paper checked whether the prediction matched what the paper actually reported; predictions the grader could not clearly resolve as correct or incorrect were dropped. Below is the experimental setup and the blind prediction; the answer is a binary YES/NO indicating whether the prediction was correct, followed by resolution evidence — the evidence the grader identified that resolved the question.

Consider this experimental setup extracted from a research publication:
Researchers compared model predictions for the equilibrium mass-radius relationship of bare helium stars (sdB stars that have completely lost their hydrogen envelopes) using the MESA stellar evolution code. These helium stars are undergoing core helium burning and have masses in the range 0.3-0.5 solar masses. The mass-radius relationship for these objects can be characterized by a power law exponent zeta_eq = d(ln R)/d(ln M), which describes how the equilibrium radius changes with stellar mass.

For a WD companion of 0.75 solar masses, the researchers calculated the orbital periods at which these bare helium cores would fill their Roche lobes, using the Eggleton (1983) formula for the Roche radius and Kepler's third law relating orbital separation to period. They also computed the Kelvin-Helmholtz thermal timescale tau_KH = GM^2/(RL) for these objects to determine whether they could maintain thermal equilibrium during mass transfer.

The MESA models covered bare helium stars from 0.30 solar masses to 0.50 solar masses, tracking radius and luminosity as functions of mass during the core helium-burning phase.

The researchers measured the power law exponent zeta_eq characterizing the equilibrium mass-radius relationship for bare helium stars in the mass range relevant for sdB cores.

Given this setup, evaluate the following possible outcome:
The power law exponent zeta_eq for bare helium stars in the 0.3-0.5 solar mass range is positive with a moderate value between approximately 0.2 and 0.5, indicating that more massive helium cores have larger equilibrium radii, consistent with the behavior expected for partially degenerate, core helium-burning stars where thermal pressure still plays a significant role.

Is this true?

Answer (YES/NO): NO